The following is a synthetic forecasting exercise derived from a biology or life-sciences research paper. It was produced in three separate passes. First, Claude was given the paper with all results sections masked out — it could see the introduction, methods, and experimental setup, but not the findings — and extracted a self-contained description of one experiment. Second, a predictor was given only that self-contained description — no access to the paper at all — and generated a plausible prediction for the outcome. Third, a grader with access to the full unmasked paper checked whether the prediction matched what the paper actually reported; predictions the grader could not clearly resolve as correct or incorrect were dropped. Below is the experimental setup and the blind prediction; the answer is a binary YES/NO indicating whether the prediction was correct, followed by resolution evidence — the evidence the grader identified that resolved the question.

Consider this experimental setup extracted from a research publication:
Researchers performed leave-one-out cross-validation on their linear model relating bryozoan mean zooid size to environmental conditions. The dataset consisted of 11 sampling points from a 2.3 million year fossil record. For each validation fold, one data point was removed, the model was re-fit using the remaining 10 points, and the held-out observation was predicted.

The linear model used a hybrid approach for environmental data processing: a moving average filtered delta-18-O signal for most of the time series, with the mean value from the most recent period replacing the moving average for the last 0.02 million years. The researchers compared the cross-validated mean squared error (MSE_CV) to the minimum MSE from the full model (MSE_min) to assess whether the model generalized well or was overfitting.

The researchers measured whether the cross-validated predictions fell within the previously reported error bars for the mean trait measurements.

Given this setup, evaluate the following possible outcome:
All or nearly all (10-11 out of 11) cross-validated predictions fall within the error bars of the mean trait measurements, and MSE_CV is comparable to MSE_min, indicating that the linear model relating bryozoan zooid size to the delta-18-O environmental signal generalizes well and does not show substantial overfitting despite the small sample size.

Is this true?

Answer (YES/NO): NO